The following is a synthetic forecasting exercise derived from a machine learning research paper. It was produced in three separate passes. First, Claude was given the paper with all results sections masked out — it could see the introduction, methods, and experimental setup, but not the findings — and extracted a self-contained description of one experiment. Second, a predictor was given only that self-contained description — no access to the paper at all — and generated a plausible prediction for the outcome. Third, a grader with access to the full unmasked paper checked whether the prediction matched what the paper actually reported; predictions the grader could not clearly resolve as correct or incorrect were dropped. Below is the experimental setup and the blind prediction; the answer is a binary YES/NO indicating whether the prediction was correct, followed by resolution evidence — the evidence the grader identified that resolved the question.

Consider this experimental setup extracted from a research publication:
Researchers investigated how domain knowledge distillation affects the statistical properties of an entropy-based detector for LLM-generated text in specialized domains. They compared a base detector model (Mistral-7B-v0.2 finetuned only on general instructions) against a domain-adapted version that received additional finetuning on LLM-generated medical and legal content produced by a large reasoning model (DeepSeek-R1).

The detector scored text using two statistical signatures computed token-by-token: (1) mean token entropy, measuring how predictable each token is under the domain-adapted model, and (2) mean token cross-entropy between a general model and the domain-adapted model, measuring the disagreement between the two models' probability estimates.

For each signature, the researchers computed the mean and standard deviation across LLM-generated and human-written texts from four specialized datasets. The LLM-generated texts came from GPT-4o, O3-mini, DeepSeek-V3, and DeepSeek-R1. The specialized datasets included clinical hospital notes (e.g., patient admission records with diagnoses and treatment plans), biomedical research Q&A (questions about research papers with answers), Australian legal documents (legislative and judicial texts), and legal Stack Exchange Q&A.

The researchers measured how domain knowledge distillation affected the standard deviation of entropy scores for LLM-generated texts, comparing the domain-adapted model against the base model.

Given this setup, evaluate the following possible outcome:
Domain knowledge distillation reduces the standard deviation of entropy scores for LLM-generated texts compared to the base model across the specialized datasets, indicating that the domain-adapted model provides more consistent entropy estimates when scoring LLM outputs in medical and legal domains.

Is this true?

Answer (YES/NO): YES